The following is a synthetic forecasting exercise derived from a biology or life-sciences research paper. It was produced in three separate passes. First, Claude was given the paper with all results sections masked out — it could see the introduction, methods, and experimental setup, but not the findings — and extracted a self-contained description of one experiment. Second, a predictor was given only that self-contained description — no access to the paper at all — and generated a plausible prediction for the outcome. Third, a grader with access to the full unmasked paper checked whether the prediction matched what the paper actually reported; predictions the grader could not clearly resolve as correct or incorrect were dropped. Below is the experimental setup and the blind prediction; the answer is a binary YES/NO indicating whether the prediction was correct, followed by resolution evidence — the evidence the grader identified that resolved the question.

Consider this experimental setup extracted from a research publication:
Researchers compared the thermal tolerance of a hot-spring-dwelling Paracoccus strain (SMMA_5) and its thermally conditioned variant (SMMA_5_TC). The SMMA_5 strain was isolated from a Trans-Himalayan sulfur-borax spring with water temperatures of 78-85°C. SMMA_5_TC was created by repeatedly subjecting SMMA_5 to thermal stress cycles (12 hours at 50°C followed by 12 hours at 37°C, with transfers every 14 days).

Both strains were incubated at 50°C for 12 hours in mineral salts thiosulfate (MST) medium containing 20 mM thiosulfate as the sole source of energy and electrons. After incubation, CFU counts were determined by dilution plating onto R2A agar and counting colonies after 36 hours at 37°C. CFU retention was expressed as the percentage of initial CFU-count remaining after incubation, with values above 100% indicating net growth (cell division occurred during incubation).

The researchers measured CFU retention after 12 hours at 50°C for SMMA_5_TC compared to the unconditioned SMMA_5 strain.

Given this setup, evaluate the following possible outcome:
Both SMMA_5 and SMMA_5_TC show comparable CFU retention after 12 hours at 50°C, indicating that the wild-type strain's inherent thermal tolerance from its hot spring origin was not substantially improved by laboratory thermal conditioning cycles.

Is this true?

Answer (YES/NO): NO